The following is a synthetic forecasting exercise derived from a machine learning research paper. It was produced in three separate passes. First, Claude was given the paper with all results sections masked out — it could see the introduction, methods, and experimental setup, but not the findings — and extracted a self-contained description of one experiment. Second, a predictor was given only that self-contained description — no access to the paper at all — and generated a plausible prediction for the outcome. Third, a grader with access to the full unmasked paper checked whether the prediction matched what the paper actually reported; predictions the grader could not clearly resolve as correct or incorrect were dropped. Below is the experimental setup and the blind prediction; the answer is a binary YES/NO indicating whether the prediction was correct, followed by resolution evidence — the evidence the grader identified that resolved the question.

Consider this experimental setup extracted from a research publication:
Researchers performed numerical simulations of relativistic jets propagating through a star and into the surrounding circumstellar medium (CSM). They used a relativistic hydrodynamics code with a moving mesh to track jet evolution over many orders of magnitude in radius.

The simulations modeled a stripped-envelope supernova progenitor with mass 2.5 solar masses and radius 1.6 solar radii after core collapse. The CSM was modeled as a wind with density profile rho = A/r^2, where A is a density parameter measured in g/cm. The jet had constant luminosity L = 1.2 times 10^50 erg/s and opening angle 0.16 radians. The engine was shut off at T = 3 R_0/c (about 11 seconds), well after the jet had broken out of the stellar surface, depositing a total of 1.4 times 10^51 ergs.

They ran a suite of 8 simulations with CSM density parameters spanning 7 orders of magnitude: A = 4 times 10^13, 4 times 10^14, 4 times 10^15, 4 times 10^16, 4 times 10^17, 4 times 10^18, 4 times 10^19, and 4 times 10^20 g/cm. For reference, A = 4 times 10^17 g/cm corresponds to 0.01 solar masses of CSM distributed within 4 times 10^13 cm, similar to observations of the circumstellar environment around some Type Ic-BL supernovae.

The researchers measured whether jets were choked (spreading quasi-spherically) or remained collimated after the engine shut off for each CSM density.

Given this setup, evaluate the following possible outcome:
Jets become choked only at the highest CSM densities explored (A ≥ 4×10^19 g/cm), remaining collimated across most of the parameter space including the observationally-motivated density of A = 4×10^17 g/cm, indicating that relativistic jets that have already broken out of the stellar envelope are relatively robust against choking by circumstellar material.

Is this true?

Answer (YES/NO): YES